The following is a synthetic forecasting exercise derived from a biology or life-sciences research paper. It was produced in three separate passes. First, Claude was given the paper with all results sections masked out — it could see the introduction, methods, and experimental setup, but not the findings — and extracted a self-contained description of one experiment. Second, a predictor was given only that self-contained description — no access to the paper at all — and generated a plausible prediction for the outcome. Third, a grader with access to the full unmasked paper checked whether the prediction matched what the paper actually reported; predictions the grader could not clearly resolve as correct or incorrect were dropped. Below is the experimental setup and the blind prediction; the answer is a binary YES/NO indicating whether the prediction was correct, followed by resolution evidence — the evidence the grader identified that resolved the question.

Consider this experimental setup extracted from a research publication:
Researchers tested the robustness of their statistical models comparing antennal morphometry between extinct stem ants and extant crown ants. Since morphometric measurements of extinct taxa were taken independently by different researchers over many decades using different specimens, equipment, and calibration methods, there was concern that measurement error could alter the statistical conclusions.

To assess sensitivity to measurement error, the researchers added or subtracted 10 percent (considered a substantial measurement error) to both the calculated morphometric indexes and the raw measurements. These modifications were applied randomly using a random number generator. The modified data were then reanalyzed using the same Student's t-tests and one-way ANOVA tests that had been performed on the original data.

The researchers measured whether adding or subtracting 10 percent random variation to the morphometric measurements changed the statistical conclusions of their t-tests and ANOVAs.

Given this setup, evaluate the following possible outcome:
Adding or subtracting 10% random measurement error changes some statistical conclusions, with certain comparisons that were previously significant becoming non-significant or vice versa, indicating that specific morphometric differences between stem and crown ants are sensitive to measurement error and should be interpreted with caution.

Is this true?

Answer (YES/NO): NO